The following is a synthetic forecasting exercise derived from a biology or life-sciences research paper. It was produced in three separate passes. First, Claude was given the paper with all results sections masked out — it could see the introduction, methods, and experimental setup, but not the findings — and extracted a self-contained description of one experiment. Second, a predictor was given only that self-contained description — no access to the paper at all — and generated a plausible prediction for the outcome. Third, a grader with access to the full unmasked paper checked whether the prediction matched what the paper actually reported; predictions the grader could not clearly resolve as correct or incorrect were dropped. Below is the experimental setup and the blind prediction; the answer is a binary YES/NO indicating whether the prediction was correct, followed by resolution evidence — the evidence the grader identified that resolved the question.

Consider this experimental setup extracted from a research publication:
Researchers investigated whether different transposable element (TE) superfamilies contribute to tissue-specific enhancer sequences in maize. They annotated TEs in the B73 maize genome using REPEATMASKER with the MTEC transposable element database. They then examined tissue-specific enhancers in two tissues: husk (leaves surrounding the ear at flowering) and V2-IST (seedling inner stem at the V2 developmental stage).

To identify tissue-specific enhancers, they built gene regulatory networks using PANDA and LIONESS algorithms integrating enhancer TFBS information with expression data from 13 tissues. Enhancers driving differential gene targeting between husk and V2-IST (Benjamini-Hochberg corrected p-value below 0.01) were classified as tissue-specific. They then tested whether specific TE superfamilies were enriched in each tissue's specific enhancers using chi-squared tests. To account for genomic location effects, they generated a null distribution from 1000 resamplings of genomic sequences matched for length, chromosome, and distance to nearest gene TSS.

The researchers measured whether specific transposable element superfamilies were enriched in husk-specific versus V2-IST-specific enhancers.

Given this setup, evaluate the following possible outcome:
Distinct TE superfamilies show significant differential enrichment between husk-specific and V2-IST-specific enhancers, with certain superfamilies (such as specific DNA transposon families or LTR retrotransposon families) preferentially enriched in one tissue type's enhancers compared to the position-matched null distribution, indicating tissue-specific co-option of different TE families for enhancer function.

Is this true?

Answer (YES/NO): YES